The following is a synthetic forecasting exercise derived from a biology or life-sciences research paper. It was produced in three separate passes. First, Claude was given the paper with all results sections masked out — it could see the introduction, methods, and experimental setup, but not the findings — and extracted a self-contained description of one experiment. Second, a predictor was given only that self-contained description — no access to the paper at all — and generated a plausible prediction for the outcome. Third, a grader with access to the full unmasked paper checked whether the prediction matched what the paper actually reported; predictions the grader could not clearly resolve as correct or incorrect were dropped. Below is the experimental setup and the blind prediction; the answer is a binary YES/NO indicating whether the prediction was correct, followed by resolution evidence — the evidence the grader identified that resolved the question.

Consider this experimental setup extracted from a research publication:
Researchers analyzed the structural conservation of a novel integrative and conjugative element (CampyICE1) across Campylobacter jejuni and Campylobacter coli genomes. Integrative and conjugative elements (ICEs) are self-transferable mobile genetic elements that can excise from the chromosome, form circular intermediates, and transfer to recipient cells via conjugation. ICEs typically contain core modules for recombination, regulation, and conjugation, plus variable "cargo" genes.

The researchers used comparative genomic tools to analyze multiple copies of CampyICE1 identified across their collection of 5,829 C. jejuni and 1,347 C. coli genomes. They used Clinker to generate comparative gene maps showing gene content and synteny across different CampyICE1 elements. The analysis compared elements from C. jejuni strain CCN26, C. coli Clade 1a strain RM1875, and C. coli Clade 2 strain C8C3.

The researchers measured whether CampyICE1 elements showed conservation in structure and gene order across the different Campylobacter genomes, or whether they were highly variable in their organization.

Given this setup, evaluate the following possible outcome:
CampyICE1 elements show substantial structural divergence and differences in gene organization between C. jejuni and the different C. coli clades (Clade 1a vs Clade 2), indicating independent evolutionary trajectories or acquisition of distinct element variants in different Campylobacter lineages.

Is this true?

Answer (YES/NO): NO